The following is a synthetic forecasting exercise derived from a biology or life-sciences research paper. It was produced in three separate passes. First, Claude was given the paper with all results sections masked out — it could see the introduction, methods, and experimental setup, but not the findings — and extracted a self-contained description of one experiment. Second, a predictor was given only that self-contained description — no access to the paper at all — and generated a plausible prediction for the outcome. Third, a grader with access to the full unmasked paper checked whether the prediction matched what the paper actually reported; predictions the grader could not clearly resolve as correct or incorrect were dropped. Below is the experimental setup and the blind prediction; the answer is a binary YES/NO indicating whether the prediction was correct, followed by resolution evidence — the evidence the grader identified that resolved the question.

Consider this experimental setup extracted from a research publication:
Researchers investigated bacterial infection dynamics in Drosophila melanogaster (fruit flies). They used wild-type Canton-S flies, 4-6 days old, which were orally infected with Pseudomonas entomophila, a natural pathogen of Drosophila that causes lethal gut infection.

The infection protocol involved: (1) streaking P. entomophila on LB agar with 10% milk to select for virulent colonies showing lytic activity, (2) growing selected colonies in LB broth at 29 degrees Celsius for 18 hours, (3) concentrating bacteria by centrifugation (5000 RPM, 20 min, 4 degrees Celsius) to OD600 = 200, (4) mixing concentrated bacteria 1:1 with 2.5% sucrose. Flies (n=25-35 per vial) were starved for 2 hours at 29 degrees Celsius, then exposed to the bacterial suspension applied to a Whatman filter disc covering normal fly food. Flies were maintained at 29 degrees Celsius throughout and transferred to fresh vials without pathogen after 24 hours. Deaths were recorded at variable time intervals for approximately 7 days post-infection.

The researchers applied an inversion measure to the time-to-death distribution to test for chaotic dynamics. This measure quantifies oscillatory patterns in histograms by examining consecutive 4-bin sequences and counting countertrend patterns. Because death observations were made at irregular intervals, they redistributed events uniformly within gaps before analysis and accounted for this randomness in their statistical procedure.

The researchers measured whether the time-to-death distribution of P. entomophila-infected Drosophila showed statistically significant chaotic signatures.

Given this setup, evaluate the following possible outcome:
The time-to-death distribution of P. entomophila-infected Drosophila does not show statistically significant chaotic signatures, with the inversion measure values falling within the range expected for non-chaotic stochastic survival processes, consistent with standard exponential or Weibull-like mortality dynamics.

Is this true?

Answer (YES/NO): NO